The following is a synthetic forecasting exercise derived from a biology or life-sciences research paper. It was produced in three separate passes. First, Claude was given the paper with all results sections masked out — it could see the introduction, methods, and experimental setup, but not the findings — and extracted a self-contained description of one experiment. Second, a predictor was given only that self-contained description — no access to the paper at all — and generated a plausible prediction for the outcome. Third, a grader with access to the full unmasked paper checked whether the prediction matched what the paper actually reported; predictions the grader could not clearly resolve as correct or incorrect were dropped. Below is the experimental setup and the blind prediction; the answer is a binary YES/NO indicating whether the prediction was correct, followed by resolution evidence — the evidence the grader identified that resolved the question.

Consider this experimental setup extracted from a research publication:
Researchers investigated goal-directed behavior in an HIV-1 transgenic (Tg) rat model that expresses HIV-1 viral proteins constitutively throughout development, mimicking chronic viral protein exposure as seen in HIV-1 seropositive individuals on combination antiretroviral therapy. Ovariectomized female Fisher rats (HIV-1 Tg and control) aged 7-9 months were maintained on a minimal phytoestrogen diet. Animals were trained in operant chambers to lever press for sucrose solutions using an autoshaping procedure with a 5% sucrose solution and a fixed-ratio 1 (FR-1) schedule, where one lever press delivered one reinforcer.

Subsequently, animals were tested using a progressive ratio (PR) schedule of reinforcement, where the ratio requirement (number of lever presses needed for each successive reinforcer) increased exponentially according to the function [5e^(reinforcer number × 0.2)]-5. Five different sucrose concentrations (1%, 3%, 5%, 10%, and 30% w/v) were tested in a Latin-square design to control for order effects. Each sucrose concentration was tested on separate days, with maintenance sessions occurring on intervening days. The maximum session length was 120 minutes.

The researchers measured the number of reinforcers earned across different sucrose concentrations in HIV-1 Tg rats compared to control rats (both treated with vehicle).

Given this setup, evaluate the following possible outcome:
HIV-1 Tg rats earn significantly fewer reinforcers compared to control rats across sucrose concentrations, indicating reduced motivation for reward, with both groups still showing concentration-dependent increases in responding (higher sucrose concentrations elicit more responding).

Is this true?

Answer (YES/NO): NO